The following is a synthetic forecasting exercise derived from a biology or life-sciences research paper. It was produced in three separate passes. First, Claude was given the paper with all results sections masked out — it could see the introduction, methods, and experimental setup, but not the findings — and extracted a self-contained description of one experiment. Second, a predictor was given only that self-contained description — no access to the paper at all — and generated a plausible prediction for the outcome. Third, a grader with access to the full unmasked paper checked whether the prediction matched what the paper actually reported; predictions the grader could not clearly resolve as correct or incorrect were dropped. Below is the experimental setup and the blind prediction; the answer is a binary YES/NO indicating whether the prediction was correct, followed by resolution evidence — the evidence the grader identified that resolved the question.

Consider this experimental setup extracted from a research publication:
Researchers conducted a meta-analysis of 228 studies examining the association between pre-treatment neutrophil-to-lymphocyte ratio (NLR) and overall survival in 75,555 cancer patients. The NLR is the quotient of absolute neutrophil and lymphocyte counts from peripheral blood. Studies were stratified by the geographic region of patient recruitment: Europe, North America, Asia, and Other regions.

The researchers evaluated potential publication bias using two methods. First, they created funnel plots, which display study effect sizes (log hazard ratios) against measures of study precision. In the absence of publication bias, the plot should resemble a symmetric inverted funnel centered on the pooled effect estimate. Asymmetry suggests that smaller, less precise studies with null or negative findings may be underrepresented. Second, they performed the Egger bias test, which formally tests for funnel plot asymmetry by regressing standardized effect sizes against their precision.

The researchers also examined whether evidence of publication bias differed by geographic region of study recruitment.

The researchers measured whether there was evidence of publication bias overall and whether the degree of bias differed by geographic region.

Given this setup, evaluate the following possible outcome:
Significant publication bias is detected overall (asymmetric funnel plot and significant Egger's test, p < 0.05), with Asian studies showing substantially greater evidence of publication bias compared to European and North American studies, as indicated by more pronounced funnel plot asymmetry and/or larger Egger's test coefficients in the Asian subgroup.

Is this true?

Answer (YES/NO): NO